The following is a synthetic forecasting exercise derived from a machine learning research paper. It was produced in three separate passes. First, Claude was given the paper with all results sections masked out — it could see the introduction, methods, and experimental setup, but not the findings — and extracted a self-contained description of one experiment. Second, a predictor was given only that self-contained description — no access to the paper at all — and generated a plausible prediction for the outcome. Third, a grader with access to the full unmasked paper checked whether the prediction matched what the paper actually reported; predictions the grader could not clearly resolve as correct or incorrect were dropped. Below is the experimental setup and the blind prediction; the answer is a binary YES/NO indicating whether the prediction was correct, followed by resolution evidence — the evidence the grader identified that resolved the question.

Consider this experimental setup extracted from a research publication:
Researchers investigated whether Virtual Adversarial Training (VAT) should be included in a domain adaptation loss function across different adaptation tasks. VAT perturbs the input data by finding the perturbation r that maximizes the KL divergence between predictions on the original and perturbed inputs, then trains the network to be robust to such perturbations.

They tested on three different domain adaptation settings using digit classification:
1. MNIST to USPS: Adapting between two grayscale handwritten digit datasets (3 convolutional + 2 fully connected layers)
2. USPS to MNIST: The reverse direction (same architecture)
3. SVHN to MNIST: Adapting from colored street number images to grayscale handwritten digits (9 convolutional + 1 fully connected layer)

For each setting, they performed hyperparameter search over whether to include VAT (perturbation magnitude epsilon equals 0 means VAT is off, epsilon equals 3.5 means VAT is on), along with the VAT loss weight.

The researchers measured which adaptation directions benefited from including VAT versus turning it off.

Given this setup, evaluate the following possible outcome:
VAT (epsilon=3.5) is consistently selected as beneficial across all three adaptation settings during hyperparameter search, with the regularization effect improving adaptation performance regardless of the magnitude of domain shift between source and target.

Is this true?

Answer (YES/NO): NO